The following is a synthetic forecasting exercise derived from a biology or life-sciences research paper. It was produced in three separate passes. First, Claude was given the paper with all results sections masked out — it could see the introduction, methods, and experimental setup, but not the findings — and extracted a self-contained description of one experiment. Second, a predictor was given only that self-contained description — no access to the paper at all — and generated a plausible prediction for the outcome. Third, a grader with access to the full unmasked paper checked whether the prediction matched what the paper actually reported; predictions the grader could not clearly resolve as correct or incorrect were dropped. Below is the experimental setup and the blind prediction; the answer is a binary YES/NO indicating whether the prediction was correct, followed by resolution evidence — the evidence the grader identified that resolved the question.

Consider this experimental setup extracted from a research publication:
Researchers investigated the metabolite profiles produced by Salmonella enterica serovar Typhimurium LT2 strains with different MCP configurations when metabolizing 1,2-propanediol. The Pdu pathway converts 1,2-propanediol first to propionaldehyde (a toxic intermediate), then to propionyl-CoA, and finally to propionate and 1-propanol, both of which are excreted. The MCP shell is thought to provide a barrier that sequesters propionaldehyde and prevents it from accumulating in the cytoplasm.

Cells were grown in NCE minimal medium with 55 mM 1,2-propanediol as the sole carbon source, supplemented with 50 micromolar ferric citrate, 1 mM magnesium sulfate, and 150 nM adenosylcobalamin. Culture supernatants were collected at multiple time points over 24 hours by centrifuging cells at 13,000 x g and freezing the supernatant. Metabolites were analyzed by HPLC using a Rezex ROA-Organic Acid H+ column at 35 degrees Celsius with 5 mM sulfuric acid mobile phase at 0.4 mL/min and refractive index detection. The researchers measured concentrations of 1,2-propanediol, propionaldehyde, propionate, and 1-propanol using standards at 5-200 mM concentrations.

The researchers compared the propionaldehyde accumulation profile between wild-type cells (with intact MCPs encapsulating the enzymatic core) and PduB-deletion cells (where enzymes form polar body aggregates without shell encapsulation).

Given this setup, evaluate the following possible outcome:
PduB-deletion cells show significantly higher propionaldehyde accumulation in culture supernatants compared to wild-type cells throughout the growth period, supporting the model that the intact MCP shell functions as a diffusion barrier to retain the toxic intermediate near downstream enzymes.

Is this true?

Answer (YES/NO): NO